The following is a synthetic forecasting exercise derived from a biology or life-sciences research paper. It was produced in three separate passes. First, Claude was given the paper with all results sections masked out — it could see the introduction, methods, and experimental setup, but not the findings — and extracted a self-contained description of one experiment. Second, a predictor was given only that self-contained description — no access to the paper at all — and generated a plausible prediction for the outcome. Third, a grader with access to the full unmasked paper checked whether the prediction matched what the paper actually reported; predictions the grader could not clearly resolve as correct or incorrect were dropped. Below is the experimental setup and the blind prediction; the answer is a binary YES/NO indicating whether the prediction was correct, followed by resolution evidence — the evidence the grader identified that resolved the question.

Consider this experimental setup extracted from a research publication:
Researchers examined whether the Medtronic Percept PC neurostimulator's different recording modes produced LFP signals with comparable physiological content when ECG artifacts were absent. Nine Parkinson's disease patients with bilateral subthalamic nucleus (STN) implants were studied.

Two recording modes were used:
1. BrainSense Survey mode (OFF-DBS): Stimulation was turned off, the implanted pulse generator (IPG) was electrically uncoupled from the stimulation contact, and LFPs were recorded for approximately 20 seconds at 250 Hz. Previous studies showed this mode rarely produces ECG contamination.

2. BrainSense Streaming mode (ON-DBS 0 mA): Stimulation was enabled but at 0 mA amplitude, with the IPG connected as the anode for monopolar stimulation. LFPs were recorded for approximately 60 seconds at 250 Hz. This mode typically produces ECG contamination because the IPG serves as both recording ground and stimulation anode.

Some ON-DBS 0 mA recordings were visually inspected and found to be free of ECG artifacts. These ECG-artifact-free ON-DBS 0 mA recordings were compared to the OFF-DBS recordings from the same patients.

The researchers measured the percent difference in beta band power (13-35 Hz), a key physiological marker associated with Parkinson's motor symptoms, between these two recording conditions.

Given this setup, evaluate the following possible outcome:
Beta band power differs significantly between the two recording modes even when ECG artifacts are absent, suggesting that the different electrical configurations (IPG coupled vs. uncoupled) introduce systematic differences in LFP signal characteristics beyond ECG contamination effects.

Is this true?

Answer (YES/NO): YES